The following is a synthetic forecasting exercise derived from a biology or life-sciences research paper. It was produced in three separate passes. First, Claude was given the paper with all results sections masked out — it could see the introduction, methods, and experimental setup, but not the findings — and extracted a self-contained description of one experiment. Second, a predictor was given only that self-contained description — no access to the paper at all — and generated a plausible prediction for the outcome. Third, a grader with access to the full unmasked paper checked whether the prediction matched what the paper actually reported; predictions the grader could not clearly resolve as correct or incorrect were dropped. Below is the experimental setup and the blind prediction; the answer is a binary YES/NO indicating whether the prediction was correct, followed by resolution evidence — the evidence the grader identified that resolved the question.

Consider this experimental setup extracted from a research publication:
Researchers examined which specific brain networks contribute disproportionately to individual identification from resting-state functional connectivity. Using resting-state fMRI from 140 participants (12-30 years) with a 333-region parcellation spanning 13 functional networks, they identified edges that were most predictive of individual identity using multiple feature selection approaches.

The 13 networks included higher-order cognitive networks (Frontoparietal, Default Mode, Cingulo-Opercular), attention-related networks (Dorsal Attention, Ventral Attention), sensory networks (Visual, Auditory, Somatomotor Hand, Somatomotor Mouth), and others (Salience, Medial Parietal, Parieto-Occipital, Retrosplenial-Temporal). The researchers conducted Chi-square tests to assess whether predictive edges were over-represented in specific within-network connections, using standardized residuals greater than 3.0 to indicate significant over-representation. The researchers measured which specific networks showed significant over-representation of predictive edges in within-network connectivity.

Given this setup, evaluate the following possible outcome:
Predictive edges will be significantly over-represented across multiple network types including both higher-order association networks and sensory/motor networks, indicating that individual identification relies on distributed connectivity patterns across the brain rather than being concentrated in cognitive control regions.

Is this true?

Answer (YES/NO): NO